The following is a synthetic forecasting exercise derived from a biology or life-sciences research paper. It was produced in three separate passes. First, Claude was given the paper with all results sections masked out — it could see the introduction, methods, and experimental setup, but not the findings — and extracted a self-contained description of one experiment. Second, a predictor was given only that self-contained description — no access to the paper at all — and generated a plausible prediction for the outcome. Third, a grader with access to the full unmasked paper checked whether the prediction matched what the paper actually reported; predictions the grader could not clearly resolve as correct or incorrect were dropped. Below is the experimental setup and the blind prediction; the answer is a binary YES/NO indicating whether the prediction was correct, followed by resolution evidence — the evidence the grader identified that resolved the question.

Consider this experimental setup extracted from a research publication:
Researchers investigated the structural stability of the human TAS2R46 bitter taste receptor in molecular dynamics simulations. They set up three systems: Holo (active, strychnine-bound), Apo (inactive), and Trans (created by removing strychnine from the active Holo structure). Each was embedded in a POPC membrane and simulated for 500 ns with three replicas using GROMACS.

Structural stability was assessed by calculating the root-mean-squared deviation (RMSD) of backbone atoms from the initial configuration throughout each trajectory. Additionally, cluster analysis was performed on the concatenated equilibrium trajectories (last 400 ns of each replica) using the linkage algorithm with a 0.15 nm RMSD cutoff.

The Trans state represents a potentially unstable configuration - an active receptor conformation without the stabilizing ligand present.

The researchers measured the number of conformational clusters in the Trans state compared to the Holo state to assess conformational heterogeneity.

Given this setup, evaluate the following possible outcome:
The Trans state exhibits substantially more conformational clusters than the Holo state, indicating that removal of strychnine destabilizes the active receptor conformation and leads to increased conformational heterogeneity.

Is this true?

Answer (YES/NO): NO